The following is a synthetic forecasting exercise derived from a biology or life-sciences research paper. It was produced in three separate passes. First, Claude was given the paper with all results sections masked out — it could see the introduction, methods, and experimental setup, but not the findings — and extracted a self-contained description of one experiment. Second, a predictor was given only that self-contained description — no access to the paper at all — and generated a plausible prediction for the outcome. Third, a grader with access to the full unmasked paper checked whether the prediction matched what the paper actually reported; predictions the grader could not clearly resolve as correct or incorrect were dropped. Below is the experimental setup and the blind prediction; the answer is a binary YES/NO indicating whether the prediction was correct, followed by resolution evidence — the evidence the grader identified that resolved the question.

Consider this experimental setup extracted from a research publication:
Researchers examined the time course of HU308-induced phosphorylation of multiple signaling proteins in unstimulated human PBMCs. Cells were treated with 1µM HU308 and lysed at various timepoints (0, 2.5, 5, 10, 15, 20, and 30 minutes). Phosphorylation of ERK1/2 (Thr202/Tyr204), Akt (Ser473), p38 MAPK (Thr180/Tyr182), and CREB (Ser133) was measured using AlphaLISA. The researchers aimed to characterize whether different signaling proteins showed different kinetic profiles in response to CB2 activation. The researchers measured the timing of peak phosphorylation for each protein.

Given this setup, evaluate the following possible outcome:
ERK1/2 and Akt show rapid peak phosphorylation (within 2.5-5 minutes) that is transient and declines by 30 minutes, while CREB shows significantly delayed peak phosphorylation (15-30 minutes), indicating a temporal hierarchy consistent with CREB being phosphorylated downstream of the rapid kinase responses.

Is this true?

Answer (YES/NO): NO